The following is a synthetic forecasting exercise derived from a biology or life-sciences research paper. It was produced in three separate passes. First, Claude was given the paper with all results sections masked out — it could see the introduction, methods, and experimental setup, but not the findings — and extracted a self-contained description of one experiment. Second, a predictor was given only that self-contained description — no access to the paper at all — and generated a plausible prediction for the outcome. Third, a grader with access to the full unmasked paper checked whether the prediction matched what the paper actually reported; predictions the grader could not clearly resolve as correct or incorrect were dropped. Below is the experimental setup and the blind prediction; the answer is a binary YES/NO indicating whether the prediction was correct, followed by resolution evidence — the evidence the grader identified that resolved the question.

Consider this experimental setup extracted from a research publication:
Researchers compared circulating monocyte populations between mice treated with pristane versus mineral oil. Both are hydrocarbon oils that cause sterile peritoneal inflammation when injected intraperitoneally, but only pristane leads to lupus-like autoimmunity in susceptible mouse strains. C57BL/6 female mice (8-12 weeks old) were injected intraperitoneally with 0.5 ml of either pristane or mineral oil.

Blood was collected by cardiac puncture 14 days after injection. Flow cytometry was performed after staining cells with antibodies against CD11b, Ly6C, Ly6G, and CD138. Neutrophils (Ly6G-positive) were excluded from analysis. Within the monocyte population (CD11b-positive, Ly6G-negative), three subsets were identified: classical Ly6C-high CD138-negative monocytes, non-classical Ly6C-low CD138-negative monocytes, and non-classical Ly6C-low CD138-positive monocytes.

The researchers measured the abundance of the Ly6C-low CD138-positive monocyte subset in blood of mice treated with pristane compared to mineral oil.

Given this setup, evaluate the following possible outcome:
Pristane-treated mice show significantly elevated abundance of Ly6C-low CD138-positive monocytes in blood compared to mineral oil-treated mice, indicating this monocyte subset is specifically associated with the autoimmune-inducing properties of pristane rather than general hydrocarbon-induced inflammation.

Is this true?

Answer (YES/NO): YES